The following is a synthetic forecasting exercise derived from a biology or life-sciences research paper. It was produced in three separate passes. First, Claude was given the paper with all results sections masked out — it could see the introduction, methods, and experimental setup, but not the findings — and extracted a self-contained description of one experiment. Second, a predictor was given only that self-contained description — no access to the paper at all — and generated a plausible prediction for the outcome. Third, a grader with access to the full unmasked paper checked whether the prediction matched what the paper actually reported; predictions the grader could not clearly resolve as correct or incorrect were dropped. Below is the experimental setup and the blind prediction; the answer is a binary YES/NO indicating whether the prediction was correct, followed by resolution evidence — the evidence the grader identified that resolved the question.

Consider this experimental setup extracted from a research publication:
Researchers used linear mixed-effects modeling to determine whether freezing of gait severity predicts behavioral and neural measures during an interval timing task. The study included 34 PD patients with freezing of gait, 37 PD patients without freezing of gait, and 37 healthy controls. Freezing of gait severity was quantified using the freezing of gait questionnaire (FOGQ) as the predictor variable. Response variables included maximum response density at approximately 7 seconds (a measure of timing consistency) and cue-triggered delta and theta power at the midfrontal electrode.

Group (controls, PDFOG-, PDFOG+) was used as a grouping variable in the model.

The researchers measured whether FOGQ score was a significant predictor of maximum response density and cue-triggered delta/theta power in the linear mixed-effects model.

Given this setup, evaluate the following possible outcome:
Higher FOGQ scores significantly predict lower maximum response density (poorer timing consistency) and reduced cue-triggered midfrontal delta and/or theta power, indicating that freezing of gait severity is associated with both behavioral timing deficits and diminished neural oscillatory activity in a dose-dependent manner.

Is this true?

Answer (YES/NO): YES